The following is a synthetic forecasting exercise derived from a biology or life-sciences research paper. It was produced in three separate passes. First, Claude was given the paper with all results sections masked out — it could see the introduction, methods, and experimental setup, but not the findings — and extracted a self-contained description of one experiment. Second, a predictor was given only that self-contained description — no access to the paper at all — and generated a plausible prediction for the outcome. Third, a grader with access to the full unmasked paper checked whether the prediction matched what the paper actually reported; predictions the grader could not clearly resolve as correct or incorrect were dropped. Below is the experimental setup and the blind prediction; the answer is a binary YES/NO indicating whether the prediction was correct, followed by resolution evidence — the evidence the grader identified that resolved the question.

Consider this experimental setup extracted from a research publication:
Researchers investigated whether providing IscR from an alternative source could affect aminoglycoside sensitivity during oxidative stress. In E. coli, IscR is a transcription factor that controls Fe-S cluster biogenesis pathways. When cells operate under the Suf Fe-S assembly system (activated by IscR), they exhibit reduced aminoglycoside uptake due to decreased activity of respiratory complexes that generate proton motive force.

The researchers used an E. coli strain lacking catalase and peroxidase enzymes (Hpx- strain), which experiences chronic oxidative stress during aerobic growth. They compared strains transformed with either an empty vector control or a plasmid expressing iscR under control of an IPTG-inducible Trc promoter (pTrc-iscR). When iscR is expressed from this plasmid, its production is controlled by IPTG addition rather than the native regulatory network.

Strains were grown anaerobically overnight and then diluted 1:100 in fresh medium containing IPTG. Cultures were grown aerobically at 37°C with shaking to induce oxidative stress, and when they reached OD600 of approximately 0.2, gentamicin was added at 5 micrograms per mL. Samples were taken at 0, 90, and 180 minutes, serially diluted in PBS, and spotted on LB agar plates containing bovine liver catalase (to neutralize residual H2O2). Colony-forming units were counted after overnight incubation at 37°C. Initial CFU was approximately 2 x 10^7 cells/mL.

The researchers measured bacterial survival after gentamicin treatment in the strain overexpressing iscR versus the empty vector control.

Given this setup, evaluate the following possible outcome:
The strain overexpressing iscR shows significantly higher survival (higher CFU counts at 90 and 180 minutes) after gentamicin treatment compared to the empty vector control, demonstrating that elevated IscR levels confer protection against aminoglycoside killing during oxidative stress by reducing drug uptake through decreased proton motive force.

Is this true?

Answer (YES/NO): YES